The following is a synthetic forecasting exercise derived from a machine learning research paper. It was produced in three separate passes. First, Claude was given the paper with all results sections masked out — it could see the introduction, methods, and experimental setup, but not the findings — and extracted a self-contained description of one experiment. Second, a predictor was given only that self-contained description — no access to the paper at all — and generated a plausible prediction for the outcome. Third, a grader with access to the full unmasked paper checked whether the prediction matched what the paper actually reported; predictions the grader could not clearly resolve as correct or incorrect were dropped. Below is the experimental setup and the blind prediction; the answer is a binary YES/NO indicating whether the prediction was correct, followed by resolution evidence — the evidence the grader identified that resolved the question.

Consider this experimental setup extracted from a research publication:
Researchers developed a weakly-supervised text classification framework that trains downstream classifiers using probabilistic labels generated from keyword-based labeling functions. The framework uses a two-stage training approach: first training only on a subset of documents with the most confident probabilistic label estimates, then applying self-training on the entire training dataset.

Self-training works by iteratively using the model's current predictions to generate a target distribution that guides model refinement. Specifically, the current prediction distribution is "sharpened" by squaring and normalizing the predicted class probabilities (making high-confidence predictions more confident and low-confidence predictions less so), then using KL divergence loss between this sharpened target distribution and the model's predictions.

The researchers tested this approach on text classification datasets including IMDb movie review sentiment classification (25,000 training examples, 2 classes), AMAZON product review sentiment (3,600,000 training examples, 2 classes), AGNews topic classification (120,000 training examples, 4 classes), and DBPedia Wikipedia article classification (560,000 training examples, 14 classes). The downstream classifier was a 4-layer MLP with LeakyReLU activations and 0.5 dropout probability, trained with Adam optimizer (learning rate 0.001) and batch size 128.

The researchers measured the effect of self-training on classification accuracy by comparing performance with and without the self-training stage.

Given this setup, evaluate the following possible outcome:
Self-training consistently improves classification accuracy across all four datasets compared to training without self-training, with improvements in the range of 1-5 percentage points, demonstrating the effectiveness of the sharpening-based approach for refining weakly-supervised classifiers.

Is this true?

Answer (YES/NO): NO